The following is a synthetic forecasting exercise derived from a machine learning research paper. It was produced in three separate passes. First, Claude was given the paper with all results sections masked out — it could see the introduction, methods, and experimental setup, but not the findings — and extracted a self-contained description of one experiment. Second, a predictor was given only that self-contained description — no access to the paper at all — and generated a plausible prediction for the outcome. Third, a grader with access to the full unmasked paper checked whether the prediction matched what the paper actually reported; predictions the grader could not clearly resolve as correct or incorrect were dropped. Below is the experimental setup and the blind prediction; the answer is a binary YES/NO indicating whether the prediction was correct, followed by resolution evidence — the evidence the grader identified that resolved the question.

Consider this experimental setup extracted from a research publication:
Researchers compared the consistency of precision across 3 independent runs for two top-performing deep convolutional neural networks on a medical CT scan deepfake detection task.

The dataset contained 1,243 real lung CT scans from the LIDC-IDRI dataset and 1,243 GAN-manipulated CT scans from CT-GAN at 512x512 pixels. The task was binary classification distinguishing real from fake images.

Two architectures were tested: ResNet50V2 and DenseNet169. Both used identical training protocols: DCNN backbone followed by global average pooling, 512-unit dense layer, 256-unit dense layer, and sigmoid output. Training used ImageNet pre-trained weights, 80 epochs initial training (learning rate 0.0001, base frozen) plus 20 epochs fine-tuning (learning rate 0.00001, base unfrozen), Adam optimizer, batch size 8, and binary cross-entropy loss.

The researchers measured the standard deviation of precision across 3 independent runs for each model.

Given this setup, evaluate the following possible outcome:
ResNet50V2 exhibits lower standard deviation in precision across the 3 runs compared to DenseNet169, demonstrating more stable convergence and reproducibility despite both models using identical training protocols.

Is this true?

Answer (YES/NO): NO